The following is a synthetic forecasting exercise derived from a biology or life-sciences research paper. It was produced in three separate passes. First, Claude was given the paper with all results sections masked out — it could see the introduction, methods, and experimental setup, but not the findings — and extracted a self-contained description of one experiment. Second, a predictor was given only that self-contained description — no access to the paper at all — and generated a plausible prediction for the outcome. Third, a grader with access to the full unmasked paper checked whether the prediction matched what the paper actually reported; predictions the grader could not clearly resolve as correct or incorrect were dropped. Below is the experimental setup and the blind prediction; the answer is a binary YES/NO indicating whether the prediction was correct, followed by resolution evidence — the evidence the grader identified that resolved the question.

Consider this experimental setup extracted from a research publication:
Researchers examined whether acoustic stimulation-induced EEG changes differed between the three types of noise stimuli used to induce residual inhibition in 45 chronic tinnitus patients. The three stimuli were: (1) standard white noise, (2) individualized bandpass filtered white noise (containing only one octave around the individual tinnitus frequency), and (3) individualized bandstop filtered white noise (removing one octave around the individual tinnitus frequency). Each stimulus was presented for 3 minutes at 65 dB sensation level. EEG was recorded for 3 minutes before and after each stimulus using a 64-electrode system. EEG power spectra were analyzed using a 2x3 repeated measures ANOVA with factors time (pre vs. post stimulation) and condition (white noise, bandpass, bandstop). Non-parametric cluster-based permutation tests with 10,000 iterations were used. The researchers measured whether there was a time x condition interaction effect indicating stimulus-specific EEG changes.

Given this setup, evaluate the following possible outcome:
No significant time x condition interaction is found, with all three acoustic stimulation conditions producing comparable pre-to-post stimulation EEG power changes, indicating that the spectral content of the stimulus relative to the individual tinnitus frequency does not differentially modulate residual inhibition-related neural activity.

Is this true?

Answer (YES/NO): NO